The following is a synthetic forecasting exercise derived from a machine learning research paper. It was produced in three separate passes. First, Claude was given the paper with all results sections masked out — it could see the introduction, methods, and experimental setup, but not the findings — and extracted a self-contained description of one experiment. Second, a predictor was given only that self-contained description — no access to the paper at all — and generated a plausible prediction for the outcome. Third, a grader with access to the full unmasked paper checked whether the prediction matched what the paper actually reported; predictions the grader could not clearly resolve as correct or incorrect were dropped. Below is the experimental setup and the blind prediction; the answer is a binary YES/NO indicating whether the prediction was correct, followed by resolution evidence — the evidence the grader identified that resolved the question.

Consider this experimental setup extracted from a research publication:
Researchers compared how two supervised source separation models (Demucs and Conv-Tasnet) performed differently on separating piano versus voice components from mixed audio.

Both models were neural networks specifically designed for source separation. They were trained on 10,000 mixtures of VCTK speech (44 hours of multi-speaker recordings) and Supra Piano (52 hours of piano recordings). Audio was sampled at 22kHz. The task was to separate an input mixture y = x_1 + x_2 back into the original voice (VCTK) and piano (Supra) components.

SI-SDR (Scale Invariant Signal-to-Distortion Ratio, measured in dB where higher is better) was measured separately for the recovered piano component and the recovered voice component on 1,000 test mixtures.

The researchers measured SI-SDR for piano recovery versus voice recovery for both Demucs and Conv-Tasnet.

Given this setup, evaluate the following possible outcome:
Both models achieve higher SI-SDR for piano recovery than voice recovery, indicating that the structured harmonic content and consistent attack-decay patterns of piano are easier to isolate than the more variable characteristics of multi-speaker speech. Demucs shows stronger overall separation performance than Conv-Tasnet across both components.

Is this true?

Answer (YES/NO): NO